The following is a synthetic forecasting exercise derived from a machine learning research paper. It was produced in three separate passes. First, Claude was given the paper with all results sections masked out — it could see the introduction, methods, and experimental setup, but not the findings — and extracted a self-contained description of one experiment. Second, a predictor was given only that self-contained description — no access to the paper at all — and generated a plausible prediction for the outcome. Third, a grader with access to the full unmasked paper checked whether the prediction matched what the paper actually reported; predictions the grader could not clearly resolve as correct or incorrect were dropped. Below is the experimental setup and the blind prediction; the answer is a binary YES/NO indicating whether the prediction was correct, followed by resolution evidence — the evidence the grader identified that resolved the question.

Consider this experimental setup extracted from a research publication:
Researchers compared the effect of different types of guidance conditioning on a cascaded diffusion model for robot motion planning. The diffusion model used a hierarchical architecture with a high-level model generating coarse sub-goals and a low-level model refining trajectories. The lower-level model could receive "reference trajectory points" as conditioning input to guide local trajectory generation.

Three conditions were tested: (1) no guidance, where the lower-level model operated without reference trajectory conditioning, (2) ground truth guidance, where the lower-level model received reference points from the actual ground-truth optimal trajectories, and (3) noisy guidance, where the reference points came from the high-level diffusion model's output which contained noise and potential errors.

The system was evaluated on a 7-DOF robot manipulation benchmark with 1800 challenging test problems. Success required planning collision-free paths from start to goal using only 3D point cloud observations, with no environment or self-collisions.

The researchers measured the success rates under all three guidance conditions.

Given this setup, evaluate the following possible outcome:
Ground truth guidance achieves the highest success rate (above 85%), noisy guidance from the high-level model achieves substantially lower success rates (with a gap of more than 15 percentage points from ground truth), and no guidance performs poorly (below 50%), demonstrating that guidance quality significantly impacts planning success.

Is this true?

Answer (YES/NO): NO